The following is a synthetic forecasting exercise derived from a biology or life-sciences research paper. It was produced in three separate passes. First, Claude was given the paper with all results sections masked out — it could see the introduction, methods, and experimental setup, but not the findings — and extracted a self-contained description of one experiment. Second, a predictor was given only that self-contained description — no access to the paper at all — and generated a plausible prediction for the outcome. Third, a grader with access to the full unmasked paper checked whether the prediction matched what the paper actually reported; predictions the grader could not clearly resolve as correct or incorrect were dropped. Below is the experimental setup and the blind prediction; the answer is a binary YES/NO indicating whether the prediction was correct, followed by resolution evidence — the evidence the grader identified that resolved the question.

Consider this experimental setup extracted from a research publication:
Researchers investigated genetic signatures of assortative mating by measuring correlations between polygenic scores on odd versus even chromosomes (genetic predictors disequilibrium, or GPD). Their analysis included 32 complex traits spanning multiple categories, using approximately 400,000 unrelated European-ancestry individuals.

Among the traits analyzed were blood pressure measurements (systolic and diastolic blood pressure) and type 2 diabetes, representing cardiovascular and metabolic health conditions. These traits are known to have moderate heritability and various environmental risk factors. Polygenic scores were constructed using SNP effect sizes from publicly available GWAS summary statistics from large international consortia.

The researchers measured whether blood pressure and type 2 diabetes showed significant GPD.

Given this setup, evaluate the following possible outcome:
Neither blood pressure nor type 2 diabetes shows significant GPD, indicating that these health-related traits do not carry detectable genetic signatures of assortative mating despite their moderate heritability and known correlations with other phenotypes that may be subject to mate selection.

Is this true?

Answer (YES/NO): YES